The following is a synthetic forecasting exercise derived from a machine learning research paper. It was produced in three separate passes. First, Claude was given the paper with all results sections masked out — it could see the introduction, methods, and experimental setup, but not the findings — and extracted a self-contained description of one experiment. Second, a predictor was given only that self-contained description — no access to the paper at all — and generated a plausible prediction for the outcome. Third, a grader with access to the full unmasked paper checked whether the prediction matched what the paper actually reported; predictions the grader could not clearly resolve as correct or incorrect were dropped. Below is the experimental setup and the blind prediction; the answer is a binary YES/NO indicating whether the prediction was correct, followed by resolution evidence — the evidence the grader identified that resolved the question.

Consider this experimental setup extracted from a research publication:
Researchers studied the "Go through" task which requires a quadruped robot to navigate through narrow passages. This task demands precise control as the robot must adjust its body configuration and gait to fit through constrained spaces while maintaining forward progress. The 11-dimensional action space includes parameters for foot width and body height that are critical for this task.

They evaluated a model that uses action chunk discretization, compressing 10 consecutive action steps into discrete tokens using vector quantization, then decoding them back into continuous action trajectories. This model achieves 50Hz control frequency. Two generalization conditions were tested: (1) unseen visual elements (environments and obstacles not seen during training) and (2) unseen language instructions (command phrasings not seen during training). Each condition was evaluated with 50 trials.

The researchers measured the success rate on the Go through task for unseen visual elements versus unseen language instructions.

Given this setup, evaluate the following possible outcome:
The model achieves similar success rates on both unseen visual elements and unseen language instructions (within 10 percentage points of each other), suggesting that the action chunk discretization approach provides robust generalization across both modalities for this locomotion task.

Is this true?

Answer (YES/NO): NO